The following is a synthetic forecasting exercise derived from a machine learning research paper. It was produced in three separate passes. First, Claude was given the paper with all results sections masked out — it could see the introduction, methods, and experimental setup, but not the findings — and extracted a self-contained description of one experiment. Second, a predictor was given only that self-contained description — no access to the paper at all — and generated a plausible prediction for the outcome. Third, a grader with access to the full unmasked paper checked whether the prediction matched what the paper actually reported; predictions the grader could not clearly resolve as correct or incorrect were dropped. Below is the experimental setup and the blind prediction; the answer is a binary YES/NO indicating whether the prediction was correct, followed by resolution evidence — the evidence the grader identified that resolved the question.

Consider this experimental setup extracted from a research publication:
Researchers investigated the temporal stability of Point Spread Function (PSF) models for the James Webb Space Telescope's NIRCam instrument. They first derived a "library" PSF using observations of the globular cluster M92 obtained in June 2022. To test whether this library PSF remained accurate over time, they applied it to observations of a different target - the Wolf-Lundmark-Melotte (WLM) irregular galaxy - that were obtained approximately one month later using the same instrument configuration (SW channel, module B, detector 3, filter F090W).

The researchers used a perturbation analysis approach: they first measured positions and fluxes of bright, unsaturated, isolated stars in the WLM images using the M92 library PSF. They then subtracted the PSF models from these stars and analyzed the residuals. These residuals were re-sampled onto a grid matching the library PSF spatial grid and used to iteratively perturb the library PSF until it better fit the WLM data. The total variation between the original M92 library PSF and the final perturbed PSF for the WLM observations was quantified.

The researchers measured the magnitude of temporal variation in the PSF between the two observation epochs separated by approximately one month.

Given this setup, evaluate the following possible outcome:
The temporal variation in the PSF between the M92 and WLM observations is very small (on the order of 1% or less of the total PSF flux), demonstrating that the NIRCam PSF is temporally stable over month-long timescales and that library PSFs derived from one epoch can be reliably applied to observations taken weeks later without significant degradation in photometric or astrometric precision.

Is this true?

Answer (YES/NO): NO